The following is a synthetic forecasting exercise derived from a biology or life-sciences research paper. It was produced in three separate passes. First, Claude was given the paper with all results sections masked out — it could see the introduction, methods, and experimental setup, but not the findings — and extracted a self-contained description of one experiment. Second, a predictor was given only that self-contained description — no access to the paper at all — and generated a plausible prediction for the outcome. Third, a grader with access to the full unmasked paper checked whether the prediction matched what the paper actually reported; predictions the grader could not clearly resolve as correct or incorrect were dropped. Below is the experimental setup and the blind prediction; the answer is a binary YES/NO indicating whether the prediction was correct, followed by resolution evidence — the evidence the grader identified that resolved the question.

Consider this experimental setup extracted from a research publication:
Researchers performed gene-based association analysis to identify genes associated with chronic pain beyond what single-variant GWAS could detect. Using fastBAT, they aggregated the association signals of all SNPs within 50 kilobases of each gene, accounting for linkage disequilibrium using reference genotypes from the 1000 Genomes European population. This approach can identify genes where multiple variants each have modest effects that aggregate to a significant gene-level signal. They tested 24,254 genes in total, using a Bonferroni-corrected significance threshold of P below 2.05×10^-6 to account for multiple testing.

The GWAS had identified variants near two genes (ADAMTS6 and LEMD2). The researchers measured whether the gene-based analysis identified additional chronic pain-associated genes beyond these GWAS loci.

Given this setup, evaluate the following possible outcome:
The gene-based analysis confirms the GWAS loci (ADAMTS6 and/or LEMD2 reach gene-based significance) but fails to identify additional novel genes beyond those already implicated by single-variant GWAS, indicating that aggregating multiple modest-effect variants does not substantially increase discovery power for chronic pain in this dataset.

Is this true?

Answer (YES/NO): NO